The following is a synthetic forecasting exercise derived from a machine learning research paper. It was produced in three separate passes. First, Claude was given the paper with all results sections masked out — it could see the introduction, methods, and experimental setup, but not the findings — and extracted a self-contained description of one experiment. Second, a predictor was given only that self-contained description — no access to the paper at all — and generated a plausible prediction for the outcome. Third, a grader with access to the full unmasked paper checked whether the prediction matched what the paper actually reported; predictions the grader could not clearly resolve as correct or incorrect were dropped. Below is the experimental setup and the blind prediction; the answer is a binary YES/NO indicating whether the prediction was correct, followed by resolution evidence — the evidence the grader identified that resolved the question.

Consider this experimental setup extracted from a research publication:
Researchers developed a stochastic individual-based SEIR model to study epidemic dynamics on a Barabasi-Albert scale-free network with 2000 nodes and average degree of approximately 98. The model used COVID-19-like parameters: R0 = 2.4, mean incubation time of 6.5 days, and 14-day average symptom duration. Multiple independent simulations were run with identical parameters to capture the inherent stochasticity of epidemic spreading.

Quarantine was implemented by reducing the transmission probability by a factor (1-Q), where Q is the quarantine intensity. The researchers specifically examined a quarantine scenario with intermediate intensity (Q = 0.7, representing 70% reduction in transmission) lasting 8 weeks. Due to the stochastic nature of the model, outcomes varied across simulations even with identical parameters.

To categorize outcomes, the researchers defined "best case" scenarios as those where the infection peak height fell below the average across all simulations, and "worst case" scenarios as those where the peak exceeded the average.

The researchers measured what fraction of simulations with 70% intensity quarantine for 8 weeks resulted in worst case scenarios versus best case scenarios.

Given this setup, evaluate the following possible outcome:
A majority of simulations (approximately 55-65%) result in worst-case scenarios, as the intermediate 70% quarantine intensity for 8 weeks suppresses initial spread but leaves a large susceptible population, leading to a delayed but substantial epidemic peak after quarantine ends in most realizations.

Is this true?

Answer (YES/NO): NO